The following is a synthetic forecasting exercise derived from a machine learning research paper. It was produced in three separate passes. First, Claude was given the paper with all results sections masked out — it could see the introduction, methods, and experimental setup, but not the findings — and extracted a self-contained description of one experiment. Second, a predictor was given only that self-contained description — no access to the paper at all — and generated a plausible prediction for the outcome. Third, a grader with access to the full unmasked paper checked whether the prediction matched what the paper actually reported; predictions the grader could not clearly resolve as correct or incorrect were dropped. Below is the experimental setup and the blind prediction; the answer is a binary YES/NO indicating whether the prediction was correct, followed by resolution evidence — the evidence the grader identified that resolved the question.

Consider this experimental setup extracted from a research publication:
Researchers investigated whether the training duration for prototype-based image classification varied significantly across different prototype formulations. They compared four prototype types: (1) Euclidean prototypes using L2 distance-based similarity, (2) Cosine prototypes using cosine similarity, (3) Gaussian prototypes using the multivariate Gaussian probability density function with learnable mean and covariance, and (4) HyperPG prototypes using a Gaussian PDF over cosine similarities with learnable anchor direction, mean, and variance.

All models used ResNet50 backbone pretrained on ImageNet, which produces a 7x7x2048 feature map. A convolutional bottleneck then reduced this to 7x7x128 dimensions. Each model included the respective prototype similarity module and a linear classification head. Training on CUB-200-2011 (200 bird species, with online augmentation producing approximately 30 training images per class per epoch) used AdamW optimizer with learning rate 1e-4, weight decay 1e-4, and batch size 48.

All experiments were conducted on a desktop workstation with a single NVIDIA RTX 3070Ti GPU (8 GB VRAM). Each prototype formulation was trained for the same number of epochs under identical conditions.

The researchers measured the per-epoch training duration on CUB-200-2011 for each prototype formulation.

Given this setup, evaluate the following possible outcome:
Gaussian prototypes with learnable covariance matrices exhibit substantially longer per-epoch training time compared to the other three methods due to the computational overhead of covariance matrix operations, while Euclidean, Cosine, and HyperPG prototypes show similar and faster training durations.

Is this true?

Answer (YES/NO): NO